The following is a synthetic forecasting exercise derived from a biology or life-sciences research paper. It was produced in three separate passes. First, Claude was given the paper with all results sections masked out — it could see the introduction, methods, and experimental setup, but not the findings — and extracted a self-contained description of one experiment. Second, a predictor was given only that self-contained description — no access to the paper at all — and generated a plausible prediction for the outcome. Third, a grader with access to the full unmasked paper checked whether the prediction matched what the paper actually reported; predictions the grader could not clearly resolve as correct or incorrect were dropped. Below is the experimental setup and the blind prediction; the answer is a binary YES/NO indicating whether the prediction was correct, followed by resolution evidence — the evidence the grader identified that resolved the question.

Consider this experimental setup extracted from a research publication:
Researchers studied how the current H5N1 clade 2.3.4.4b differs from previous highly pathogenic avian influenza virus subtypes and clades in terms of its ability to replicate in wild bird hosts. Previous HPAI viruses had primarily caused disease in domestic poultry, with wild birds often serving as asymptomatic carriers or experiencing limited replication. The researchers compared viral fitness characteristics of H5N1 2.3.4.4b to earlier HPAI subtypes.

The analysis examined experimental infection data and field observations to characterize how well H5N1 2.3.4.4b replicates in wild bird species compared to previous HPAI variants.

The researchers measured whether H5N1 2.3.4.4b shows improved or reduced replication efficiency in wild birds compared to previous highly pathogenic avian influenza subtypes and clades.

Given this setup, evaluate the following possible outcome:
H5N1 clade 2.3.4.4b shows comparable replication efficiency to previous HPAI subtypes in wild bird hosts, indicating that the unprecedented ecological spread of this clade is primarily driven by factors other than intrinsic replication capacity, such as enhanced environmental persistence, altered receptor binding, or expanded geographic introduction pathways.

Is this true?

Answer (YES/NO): NO